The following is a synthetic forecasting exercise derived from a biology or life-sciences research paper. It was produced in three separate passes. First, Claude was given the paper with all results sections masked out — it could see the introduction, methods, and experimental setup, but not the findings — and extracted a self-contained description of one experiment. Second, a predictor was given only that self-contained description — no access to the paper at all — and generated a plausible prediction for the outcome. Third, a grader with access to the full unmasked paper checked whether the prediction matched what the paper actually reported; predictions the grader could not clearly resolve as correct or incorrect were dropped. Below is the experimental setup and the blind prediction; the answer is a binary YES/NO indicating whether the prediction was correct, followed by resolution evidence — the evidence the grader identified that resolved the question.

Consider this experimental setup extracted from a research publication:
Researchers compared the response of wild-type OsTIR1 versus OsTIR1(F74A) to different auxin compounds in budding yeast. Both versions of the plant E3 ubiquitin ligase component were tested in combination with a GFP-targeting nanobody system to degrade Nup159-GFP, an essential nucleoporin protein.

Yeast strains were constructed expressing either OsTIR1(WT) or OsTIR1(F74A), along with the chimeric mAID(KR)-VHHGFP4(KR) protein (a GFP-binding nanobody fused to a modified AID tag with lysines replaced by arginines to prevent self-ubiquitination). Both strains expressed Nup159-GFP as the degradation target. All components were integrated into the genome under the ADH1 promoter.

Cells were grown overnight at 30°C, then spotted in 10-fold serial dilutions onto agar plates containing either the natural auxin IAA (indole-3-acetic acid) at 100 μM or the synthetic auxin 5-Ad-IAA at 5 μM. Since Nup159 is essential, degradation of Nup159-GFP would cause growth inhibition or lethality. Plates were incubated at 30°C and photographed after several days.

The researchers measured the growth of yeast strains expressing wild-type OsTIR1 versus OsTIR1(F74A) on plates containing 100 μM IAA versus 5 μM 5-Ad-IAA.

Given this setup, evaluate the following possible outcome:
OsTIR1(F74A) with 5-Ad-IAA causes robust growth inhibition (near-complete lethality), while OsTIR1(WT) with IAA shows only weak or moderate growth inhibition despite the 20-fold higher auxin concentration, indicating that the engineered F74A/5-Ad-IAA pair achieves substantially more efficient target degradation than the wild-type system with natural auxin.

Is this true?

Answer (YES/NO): YES